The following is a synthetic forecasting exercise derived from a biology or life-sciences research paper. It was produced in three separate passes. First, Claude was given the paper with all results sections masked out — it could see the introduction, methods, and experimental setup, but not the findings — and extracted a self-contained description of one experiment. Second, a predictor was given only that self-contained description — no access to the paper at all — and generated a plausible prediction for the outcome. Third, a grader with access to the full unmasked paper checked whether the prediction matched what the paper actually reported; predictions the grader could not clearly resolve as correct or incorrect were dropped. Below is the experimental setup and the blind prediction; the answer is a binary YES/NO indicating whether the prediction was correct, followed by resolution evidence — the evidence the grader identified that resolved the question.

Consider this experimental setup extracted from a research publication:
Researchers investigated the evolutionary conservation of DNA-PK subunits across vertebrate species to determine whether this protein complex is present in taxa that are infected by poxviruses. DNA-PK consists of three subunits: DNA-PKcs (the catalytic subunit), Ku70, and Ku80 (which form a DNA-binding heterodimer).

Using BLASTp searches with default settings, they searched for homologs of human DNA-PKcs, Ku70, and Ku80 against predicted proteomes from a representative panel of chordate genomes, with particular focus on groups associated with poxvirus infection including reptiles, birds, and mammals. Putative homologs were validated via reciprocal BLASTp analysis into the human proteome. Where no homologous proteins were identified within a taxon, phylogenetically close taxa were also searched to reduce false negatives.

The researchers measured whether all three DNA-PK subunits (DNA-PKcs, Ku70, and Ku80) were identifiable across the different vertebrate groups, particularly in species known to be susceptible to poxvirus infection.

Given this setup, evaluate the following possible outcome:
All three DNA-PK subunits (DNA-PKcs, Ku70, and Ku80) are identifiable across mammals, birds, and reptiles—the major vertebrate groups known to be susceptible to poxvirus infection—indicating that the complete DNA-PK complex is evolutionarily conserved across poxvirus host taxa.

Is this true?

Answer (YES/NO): YES